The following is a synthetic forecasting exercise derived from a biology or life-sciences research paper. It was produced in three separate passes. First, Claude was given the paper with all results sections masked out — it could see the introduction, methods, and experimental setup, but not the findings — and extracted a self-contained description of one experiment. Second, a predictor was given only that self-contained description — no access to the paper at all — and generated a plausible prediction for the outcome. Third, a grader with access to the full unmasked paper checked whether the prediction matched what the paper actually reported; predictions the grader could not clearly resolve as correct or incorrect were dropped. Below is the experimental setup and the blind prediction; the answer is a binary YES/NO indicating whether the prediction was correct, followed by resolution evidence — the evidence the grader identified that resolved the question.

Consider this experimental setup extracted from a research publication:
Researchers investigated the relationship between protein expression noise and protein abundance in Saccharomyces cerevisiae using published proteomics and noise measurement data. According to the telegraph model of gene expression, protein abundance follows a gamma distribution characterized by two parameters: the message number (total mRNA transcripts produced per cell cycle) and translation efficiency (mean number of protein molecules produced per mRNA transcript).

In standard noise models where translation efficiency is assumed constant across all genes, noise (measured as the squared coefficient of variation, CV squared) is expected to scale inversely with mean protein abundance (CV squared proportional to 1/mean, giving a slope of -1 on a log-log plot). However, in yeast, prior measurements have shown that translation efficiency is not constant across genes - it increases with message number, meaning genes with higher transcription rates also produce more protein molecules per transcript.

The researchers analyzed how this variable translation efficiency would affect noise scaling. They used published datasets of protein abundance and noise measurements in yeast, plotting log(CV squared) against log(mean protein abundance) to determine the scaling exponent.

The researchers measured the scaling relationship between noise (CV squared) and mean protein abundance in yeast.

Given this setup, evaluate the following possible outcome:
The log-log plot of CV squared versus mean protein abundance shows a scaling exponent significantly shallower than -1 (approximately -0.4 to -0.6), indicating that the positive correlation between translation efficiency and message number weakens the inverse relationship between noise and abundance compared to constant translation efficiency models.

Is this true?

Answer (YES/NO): YES